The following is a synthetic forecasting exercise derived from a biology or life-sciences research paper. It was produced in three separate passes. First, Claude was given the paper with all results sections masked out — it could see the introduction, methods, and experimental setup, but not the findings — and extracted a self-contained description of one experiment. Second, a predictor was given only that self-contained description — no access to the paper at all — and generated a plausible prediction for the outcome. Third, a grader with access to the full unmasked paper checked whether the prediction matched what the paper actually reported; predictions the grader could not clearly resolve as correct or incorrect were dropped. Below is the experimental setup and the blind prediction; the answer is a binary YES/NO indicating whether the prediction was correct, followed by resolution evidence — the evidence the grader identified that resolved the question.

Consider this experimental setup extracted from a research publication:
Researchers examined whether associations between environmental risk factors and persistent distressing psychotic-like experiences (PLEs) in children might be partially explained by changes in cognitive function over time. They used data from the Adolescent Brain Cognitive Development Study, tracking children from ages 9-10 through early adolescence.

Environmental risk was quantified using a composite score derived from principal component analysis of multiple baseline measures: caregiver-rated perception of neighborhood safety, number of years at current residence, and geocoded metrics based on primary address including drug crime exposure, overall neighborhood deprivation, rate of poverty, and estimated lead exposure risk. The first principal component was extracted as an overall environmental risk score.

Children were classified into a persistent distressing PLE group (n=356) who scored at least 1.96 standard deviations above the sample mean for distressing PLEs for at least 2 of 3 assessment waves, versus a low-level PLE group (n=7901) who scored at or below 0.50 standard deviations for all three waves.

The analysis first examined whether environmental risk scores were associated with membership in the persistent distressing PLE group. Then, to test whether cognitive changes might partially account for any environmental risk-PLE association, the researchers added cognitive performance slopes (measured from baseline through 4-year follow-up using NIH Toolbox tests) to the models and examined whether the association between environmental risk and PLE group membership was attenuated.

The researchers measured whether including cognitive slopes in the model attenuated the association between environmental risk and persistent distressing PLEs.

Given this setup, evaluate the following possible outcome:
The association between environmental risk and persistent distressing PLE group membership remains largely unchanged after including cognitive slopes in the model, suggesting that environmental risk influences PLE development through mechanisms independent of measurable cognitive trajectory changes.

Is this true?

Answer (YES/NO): NO